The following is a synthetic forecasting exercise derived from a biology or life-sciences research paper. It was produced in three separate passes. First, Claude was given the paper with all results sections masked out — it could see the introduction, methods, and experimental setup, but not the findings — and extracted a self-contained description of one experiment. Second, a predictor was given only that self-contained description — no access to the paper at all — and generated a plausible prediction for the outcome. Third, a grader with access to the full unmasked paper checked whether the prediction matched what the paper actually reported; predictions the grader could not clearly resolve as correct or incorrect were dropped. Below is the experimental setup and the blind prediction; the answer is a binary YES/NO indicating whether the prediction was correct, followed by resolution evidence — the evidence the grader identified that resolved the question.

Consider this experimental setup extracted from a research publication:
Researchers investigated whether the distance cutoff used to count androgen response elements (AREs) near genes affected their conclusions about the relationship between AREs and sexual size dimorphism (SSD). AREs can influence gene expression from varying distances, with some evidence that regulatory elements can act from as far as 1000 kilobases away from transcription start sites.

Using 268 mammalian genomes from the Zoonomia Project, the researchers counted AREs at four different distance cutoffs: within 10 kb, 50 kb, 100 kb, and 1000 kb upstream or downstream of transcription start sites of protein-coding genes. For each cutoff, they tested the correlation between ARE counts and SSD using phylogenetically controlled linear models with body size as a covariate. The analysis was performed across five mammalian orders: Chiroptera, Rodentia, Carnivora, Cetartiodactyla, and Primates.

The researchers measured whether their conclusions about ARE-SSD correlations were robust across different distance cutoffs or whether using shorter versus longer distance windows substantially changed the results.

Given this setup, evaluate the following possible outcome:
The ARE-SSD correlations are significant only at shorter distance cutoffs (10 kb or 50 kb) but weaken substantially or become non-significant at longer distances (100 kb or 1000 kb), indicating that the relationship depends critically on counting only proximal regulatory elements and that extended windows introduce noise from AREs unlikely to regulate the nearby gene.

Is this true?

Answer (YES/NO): NO